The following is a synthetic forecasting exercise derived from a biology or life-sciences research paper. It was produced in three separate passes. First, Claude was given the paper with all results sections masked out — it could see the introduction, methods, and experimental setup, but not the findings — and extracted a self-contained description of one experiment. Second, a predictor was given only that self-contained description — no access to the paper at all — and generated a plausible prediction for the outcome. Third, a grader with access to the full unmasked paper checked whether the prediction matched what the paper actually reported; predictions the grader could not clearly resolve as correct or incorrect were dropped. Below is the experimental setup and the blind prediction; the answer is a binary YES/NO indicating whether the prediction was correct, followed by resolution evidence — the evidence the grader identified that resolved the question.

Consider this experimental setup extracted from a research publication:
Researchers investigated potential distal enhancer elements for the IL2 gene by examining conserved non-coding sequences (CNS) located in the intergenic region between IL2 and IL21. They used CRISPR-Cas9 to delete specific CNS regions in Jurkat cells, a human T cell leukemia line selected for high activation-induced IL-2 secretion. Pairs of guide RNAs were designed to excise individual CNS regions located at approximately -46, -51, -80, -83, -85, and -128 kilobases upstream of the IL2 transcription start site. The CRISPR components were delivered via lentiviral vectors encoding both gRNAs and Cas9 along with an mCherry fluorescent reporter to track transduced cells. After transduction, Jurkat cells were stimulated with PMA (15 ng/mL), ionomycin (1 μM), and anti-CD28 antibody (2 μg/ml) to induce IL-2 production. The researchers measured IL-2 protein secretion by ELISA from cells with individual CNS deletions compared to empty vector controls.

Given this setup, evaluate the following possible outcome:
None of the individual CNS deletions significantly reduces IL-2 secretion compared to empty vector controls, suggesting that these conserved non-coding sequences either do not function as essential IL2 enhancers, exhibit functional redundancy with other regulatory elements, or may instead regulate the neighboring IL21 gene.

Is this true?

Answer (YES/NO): NO